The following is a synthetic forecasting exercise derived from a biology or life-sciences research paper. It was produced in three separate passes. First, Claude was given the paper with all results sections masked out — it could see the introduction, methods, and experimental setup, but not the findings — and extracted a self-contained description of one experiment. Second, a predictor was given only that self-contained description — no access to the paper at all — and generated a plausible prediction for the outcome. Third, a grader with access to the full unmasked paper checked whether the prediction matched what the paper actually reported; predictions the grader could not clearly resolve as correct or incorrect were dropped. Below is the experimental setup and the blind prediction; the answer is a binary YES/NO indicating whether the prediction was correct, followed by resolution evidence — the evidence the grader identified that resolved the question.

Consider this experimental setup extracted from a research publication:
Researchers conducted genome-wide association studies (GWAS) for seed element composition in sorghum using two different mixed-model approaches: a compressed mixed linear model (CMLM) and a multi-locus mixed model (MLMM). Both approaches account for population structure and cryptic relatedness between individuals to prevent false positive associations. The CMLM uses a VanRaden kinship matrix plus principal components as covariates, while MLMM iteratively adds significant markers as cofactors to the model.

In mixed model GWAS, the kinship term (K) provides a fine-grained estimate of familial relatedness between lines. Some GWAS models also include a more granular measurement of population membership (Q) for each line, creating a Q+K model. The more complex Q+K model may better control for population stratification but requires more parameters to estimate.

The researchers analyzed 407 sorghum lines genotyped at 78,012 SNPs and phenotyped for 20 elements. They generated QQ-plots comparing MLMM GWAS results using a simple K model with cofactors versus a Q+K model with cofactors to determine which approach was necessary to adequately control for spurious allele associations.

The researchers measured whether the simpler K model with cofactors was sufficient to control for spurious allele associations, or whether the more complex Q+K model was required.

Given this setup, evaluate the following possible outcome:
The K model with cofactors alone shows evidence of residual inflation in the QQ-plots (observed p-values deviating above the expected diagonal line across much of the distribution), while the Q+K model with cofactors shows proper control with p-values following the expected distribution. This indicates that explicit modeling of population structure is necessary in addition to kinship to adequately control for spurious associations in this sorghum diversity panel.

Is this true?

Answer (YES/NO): NO